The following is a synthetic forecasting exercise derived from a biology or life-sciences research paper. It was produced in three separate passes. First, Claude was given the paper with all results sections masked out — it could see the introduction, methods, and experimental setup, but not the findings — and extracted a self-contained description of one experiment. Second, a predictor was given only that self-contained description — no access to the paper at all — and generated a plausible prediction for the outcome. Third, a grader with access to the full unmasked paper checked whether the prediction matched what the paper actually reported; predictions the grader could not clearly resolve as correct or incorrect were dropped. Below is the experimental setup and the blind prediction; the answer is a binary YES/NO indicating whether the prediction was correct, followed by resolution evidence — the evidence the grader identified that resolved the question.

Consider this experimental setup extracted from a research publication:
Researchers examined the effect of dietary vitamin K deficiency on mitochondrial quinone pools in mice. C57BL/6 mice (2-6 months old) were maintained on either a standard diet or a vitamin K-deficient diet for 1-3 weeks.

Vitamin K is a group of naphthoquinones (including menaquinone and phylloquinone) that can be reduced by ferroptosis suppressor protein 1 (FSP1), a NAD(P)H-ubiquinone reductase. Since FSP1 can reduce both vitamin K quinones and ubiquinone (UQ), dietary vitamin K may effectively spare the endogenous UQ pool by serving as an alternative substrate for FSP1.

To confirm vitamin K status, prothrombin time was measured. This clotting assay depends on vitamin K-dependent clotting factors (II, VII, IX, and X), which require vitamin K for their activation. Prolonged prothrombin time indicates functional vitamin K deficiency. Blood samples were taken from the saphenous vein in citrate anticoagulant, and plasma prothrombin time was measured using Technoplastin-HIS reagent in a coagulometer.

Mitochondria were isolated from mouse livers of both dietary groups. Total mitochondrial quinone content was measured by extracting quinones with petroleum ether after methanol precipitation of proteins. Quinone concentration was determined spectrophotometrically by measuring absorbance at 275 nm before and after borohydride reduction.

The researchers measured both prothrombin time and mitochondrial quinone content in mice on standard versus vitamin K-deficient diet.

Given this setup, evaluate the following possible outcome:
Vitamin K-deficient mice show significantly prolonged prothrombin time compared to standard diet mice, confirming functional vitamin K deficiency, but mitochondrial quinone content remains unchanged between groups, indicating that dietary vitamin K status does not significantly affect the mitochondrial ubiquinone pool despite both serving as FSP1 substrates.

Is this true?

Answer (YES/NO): YES